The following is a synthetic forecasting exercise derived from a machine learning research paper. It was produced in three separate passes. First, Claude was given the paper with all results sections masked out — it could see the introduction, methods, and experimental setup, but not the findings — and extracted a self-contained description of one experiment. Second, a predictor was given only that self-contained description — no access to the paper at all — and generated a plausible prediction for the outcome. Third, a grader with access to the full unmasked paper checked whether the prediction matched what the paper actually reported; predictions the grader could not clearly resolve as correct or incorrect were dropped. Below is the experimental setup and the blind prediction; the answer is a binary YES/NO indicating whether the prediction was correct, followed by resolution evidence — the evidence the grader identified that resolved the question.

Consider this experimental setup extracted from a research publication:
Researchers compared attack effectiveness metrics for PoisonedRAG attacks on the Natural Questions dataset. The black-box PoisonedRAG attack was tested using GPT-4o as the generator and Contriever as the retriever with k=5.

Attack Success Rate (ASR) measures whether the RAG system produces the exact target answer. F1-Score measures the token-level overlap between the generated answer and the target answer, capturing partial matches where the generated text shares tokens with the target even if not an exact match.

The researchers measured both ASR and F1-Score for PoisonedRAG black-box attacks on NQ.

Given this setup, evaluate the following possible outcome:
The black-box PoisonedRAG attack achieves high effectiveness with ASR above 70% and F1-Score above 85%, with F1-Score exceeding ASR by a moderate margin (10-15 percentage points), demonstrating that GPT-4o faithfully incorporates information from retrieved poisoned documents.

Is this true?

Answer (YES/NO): YES